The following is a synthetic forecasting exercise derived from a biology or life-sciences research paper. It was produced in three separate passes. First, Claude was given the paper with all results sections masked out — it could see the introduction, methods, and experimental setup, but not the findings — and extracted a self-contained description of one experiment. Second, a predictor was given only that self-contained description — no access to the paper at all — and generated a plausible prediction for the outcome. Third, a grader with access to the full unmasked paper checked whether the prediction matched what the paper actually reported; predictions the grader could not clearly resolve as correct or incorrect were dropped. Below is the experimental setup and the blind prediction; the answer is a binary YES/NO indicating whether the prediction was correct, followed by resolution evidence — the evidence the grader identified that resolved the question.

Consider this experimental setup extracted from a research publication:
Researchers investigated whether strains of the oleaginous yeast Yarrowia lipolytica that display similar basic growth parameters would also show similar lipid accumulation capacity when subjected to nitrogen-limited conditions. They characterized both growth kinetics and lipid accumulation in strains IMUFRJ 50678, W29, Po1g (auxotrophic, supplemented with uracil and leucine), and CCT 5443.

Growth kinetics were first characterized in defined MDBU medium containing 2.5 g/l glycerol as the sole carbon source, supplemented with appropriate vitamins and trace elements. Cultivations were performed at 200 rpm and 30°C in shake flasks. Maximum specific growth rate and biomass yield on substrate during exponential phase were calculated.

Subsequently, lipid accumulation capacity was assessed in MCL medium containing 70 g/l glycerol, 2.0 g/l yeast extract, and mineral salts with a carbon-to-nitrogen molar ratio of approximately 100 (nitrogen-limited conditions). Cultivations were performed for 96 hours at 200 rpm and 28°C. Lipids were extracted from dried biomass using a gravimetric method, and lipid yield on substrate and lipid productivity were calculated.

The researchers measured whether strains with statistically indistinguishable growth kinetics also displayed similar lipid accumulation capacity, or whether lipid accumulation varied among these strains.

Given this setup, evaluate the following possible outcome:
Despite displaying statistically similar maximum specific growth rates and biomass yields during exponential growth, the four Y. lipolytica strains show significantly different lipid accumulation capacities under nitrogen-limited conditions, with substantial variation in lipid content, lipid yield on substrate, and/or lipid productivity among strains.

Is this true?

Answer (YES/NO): YES